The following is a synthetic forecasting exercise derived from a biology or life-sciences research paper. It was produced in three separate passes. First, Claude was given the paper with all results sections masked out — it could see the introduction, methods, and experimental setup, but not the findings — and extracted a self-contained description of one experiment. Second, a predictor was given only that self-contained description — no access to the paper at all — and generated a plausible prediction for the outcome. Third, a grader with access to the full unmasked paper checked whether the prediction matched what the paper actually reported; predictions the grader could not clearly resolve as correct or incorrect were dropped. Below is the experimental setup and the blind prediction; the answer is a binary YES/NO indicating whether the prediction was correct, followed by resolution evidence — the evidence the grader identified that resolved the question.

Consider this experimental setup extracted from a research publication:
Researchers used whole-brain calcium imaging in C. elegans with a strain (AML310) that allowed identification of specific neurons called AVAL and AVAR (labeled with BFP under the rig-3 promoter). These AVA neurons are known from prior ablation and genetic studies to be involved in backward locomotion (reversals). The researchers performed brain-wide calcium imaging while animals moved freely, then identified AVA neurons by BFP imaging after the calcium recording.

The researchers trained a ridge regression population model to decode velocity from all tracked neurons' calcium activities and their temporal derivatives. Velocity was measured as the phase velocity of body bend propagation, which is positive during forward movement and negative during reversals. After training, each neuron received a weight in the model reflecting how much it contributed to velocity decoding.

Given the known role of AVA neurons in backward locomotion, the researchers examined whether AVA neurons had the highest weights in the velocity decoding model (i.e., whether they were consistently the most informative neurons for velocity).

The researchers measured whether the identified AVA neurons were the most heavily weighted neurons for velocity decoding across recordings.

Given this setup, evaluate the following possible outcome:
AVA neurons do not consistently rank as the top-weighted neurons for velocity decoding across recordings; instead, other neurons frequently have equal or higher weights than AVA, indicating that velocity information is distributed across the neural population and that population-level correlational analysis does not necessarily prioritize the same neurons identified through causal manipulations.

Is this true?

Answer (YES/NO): YES